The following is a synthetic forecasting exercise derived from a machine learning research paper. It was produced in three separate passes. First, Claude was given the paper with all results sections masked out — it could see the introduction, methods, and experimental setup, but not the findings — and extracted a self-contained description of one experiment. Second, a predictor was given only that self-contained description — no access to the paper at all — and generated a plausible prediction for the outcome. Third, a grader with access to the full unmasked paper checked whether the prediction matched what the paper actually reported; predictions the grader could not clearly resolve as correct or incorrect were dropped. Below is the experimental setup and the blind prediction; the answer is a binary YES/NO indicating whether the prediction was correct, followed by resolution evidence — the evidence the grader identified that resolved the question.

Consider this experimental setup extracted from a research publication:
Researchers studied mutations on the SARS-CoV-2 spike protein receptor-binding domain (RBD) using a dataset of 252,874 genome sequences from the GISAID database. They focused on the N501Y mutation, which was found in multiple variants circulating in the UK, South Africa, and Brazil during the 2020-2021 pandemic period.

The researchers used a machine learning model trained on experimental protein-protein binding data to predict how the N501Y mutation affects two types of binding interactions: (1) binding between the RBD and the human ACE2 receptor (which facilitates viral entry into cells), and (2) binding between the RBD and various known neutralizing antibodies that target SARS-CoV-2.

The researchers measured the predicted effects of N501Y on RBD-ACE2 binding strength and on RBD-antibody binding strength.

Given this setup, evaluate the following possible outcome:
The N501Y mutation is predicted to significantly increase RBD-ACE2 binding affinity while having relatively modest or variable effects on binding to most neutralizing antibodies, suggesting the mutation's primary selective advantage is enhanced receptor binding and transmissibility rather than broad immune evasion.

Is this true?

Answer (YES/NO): NO